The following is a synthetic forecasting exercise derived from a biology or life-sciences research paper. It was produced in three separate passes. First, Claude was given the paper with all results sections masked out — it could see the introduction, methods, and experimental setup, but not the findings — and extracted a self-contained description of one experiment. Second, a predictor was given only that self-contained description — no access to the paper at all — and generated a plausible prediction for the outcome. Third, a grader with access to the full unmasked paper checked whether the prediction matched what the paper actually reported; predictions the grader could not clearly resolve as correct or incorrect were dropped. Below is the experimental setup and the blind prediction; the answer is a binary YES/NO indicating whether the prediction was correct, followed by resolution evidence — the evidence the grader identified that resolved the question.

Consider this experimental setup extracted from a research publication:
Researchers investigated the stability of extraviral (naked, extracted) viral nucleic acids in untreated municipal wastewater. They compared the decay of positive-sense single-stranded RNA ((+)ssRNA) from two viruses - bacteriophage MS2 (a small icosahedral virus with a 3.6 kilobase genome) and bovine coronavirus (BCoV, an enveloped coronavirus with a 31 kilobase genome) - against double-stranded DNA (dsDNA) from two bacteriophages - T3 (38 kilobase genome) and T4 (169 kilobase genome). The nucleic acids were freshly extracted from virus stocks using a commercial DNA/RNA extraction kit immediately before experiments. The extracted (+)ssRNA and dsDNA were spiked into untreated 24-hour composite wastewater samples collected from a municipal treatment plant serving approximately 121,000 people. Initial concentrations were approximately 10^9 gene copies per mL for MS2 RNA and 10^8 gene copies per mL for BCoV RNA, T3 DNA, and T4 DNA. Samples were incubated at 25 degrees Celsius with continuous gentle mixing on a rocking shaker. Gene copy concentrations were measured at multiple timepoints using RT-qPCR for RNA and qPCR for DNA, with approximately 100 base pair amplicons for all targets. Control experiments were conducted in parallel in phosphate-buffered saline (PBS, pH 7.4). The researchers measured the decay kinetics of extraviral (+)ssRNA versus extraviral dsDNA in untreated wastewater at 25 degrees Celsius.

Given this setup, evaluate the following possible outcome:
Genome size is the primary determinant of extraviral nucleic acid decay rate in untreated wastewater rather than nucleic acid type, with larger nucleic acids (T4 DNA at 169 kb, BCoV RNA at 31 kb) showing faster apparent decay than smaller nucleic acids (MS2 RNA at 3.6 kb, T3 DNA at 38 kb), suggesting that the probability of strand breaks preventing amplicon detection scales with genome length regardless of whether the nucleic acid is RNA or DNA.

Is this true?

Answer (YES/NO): NO